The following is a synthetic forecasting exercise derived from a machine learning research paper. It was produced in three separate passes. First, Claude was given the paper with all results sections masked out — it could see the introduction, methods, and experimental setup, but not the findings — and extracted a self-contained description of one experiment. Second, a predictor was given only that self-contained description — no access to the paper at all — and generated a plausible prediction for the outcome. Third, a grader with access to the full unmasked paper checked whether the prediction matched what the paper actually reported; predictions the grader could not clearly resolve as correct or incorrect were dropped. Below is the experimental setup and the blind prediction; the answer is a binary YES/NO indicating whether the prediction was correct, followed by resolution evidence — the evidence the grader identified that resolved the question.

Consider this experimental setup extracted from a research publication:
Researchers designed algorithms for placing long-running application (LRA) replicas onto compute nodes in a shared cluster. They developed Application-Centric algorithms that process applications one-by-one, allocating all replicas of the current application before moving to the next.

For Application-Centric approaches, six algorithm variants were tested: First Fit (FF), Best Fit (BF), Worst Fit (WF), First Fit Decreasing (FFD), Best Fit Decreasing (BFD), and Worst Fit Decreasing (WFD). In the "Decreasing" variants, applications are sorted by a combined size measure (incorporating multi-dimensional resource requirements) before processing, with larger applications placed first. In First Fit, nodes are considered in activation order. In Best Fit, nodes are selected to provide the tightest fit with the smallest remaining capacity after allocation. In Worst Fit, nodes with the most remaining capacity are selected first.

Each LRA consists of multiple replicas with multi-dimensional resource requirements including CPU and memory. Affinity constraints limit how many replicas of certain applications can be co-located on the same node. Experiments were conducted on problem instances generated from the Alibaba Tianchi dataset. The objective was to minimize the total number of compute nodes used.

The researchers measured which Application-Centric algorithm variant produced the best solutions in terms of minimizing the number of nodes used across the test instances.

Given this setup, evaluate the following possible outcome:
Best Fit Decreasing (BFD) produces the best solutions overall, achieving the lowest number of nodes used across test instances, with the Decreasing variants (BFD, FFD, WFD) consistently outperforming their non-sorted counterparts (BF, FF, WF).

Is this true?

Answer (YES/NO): NO